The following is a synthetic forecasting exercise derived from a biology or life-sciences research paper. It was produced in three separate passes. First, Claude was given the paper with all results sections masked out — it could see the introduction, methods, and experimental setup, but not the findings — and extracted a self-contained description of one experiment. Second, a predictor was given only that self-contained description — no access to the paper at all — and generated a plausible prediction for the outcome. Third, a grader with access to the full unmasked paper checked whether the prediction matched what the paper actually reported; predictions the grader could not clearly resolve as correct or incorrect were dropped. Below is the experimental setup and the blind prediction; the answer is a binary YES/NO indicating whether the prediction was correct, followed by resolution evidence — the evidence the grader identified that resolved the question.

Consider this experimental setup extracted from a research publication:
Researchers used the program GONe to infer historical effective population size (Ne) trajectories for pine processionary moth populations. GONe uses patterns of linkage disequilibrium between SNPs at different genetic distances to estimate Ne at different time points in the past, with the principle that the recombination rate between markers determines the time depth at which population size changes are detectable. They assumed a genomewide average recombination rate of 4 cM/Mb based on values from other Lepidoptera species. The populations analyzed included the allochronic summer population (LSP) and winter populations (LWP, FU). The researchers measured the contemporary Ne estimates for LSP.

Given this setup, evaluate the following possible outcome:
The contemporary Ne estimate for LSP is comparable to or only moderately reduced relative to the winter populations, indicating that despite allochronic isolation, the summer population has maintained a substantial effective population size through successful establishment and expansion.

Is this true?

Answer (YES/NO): NO